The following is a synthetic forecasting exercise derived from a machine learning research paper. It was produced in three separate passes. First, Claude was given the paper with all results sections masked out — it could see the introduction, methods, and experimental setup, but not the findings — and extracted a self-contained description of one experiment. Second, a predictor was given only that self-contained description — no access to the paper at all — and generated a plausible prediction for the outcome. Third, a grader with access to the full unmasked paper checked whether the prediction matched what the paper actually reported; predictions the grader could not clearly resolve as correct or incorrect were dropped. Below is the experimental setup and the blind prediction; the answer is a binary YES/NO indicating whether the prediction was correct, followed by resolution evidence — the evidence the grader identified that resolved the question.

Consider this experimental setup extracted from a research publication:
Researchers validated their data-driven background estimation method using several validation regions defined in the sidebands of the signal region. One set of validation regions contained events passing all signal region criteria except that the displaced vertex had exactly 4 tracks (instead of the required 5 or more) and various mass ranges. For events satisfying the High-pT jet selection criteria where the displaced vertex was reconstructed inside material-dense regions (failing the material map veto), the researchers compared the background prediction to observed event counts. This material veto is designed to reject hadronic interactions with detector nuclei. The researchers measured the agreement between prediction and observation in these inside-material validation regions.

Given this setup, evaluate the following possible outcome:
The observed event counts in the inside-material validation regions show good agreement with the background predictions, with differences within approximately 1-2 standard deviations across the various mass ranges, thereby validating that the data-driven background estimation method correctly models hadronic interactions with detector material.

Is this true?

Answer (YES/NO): NO